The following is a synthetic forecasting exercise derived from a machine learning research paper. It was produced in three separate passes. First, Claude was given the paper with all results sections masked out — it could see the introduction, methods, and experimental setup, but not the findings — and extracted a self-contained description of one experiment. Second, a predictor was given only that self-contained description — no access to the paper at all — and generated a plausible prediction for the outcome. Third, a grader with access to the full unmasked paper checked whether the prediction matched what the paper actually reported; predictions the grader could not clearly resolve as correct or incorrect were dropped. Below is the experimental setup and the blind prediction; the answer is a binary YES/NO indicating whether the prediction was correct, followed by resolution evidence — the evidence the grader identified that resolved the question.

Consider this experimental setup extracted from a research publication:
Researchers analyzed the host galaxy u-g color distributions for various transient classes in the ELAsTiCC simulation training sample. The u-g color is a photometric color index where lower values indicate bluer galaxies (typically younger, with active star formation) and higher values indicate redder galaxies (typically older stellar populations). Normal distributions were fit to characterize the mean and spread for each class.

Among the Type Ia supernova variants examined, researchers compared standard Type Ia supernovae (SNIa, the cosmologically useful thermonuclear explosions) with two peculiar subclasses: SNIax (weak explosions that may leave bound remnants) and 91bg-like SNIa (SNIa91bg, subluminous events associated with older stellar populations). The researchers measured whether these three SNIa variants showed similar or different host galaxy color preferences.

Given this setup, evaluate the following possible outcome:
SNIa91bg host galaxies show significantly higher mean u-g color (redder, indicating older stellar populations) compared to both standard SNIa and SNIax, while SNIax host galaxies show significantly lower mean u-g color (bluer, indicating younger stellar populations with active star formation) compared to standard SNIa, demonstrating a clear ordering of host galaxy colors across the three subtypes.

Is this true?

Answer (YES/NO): NO